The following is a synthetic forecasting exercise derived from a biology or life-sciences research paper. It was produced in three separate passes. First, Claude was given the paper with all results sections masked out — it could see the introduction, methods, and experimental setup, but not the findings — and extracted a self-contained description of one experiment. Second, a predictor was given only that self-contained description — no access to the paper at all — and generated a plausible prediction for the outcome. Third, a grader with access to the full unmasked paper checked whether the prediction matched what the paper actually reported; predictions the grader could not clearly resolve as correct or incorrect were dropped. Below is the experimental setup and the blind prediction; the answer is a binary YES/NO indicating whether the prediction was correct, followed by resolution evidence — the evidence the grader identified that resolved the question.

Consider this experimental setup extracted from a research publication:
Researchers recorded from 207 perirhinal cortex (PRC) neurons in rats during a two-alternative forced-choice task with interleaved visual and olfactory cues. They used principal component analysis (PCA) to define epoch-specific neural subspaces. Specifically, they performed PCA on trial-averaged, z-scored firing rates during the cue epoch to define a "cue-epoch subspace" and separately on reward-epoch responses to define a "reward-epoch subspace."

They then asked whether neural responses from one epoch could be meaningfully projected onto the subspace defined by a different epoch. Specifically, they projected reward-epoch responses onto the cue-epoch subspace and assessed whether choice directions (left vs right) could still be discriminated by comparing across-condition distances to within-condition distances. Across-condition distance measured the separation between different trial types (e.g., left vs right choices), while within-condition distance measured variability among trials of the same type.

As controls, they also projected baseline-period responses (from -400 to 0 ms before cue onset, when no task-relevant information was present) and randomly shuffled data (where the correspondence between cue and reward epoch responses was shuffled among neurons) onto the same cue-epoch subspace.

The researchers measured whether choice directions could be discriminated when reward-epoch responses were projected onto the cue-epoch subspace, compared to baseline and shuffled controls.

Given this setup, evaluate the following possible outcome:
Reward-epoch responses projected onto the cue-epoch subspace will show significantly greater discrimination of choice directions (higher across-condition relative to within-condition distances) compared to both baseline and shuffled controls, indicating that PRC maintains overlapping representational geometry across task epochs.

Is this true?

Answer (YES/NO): YES